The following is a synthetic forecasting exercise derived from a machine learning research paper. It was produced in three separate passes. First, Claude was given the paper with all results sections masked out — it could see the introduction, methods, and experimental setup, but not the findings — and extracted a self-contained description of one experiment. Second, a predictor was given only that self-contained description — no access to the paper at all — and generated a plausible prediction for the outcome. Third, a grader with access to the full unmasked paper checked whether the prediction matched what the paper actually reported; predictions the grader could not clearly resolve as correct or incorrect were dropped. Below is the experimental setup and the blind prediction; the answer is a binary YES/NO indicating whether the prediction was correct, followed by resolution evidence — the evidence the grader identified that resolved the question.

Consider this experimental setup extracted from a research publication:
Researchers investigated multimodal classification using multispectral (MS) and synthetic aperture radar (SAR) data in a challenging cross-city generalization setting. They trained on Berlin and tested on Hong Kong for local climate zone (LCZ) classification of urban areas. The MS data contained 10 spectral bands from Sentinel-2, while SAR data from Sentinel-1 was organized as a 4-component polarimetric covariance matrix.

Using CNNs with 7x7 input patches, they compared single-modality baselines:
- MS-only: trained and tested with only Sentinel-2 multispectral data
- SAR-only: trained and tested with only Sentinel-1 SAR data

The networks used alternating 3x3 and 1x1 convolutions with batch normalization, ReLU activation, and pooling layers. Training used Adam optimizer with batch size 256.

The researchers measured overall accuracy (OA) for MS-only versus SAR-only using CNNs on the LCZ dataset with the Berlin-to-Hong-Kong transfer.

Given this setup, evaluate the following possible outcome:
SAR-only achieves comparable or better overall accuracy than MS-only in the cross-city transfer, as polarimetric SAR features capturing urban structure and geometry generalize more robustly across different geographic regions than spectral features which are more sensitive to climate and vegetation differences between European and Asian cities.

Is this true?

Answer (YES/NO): NO